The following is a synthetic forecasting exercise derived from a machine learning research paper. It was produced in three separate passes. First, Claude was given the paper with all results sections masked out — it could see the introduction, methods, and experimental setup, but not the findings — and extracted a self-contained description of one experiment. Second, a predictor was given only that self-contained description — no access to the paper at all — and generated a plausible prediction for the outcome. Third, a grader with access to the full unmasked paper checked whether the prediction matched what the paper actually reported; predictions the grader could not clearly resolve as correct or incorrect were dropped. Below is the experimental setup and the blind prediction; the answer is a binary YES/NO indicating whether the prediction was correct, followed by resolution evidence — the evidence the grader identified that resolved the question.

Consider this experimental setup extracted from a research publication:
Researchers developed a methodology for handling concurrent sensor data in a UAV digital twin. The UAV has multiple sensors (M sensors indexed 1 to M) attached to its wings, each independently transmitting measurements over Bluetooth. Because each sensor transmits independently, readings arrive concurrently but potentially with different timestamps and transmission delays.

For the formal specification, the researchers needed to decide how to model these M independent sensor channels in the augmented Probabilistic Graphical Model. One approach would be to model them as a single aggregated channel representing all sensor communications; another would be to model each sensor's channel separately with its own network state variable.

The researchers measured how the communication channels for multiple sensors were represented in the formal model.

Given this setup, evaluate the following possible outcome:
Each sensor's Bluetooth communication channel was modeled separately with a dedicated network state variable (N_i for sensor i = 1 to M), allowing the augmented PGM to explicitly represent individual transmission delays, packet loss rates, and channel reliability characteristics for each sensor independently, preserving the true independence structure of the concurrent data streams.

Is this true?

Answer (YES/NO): YES